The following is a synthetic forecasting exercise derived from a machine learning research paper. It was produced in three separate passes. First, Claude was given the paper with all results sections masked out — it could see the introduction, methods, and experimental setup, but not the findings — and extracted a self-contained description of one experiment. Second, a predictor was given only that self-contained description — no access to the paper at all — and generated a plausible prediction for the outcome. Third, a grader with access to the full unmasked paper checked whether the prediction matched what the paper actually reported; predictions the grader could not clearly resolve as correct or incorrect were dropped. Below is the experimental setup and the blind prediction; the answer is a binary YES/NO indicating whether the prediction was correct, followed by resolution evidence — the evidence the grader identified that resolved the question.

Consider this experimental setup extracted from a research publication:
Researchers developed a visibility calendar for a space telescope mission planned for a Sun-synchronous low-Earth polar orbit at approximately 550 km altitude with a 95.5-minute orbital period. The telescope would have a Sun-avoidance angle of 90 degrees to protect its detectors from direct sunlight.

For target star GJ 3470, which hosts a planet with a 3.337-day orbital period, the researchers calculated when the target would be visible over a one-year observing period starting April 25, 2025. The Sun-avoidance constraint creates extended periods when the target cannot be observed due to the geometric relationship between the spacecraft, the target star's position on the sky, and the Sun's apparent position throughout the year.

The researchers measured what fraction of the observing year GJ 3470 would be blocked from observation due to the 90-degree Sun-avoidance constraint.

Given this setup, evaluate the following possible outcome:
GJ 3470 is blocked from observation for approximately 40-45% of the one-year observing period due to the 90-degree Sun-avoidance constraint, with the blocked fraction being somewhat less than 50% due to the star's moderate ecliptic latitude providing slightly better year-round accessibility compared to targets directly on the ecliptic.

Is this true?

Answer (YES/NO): NO